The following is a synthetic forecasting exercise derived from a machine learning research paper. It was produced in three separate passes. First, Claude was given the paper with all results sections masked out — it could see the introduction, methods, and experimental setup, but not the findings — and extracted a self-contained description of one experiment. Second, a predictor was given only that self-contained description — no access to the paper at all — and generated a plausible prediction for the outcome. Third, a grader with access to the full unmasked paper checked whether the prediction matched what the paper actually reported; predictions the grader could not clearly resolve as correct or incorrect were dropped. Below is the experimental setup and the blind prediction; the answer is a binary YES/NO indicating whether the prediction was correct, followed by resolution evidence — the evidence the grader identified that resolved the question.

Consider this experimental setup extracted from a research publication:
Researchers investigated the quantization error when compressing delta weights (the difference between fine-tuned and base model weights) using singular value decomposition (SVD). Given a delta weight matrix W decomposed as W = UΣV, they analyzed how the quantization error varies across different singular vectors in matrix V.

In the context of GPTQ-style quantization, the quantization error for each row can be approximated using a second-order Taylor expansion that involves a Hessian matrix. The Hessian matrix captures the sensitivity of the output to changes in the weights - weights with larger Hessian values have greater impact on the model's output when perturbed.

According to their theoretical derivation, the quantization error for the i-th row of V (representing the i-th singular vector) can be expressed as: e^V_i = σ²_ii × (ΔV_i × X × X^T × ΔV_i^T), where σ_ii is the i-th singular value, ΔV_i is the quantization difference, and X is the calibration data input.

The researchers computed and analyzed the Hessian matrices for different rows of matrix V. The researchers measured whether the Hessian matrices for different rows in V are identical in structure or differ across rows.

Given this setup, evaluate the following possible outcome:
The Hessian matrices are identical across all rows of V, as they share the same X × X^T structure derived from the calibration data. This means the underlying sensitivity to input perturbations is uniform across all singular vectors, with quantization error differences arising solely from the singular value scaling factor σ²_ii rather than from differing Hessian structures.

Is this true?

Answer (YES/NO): NO